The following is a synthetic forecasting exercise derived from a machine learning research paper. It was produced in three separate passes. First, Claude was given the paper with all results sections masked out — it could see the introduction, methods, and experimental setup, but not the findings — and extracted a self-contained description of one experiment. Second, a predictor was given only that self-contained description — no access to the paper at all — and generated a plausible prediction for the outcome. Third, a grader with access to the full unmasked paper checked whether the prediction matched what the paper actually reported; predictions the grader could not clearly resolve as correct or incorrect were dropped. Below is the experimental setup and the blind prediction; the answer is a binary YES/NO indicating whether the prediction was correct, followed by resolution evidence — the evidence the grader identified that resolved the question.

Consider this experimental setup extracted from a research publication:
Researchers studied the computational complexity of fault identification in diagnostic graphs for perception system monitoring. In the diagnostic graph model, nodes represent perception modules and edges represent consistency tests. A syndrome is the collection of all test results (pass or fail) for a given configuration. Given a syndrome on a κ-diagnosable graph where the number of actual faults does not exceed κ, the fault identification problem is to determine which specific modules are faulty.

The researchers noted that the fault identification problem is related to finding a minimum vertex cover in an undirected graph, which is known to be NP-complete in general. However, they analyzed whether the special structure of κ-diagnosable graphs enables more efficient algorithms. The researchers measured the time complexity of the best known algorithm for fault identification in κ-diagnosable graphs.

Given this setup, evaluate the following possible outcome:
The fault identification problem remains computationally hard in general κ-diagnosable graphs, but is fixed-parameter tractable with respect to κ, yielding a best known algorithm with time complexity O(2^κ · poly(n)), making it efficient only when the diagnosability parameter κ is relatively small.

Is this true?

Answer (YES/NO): NO